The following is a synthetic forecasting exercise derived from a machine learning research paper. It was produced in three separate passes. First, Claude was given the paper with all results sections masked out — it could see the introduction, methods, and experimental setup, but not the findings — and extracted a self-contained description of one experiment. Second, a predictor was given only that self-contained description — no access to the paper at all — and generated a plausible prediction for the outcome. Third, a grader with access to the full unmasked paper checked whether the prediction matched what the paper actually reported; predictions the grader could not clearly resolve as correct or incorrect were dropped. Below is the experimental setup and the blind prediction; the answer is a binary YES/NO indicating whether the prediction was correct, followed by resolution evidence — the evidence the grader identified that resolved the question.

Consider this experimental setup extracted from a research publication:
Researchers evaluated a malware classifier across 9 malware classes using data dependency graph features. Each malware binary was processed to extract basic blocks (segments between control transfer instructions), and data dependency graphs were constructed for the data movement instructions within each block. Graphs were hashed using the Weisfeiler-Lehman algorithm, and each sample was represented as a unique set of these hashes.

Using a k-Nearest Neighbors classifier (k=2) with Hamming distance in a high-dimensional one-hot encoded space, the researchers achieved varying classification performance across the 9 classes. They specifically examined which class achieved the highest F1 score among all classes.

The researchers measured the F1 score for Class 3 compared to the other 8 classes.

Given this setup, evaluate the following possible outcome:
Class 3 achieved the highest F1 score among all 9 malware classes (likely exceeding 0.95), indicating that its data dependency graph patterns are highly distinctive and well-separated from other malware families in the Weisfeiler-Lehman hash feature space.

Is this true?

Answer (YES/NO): YES